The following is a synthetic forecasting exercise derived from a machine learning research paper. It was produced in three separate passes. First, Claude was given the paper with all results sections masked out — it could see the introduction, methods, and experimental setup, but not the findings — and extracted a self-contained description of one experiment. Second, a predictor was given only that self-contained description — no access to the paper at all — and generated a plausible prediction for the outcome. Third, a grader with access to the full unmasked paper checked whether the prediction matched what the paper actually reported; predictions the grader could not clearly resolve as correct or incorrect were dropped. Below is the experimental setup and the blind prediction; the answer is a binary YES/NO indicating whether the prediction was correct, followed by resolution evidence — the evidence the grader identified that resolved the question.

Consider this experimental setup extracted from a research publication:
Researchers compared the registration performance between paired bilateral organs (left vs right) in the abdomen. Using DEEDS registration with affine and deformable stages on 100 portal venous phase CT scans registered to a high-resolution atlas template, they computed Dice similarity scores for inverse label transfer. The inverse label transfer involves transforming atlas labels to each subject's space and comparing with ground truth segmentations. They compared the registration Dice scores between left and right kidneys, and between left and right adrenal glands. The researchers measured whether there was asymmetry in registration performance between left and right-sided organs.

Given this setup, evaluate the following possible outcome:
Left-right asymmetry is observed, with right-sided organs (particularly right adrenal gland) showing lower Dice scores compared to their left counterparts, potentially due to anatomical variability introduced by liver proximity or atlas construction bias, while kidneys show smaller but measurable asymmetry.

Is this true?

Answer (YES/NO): NO